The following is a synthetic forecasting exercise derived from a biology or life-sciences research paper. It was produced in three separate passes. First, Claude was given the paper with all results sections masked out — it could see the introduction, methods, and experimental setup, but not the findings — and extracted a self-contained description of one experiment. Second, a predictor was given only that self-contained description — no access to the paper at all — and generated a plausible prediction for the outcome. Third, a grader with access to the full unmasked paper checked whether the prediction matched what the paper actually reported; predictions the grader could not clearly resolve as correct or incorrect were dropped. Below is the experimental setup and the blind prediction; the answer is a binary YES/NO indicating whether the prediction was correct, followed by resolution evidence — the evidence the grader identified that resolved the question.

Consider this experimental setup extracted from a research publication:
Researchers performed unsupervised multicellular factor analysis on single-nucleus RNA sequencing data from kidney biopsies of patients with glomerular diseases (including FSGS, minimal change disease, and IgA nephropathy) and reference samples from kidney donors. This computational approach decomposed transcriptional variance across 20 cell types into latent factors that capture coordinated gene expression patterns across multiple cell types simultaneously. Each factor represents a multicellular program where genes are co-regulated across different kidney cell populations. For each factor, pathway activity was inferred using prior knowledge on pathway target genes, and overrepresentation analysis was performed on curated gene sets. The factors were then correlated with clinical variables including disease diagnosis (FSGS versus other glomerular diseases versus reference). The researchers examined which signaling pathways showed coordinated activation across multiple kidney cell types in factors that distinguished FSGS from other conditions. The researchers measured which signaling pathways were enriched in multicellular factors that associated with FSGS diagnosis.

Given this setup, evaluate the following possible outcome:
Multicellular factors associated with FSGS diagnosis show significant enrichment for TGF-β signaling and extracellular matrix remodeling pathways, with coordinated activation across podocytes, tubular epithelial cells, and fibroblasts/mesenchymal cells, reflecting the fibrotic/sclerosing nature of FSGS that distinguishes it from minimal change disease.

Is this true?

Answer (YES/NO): NO